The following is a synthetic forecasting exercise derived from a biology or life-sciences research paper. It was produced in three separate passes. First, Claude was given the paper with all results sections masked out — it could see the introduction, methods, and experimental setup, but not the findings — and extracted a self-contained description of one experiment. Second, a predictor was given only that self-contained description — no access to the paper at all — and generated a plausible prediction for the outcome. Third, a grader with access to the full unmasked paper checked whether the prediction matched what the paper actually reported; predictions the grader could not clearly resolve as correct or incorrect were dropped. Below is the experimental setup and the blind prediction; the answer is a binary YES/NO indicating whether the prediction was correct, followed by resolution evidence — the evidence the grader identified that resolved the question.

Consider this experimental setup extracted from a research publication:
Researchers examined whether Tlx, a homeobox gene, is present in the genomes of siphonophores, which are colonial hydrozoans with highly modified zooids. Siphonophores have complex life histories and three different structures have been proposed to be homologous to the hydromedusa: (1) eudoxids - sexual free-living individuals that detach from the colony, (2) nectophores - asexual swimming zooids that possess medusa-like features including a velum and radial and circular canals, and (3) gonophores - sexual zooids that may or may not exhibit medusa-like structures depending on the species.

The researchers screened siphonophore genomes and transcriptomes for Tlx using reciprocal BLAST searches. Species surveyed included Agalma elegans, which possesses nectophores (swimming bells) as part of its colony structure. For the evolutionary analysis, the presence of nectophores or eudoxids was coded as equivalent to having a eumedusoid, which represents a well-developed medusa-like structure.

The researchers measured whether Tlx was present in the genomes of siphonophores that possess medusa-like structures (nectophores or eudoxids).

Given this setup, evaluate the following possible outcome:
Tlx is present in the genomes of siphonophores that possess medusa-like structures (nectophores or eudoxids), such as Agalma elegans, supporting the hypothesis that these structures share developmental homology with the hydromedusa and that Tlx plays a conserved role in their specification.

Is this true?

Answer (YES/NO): YES